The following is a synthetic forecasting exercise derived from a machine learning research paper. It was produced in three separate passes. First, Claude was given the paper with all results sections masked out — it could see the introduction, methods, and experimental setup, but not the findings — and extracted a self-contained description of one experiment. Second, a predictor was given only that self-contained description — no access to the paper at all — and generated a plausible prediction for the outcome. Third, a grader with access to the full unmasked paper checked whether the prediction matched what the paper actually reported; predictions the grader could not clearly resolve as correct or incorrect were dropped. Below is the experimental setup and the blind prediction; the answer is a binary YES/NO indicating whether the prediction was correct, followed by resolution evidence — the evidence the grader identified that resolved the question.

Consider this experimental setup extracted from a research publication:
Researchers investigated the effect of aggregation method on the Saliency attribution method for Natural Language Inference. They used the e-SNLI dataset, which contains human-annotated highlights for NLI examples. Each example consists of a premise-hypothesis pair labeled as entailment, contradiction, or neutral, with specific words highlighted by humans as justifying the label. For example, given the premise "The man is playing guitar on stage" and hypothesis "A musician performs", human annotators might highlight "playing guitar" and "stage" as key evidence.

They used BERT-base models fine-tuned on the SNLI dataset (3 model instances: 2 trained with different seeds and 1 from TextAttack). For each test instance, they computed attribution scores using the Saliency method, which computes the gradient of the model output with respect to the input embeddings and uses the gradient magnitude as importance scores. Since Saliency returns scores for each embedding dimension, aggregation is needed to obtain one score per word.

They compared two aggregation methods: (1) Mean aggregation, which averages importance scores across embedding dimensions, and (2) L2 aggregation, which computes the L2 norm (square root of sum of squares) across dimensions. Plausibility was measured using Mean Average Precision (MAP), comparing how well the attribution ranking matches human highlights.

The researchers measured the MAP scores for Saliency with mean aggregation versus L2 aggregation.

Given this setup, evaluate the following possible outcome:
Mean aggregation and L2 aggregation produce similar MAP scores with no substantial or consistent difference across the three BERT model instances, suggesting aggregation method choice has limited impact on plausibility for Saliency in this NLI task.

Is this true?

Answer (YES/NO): YES